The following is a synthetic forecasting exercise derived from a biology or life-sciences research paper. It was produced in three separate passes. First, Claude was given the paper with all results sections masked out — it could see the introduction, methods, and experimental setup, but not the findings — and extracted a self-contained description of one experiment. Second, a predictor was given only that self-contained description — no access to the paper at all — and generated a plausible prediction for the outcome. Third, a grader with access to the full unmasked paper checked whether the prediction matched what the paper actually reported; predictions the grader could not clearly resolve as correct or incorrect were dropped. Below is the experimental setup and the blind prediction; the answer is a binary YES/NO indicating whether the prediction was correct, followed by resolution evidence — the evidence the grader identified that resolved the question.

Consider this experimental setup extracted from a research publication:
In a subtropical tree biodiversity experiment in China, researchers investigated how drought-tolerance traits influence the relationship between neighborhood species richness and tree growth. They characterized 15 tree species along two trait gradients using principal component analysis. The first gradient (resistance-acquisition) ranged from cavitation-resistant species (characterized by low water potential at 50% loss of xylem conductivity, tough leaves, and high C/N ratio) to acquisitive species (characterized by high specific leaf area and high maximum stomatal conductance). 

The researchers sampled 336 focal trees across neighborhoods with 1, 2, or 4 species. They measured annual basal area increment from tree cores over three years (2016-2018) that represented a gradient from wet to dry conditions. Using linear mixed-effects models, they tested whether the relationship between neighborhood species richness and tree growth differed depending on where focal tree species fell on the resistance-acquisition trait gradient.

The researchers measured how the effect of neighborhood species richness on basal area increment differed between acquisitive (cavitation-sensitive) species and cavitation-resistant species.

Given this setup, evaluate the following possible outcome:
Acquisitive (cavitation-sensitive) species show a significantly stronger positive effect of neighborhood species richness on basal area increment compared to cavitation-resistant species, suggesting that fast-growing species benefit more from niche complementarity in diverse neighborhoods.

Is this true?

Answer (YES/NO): YES